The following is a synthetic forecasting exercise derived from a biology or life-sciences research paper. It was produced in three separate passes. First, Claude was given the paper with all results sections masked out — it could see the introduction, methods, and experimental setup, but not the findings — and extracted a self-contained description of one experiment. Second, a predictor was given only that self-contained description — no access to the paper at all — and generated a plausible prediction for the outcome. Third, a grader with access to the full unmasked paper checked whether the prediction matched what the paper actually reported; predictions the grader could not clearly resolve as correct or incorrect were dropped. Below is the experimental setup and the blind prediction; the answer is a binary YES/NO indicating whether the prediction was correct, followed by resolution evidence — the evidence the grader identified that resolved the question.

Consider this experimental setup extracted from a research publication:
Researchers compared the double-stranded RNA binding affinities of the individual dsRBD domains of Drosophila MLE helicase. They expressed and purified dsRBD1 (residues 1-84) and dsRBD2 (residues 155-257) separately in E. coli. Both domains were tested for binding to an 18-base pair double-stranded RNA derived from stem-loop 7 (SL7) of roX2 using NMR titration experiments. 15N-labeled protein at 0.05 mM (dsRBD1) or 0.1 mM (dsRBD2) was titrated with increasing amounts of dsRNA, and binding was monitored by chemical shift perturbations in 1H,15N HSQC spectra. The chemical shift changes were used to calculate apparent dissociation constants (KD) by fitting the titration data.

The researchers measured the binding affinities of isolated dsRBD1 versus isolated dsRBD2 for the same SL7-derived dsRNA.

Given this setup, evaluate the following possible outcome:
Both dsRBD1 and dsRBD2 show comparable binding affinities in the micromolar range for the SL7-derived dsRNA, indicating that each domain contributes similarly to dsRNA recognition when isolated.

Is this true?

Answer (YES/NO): NO